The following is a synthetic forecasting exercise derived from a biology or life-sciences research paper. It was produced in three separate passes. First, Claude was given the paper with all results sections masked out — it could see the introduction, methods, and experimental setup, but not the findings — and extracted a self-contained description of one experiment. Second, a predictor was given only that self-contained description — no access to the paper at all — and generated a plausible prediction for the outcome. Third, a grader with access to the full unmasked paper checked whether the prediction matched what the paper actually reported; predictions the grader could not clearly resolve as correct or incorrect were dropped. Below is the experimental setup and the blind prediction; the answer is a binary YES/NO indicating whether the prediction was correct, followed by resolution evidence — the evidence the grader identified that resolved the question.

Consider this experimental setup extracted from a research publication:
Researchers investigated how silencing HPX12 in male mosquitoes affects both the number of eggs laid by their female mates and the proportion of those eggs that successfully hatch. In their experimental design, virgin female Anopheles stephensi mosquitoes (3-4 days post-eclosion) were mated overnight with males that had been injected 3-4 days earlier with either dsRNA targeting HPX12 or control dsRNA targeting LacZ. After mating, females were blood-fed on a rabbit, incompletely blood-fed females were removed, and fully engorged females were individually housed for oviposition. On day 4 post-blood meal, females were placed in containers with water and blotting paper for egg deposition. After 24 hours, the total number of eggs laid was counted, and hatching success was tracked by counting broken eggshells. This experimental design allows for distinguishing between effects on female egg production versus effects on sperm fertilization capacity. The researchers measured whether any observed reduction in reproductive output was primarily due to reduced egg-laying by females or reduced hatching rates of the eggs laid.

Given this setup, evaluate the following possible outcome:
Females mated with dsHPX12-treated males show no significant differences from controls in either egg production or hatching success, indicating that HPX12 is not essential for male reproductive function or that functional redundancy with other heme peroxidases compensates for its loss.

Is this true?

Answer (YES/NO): NO